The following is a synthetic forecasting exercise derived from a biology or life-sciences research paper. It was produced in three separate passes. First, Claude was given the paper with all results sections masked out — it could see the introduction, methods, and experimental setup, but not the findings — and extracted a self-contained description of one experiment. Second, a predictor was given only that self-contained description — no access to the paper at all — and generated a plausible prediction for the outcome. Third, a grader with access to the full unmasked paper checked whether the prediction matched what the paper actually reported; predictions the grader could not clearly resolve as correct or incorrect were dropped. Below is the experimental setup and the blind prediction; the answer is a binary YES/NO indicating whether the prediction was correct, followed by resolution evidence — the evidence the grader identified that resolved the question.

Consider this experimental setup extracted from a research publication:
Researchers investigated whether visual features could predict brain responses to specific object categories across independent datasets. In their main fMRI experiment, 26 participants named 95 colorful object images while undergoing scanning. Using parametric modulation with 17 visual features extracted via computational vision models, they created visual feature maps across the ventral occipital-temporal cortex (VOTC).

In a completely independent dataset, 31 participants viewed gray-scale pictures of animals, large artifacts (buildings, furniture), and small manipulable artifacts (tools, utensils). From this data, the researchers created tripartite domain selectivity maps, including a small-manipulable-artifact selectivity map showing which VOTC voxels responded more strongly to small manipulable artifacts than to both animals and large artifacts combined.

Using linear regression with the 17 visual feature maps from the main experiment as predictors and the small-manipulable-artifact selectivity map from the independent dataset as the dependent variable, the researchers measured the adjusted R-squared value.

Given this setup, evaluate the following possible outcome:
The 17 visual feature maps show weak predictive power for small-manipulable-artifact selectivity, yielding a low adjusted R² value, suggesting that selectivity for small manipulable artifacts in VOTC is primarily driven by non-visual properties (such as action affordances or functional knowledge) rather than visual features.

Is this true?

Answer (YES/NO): NO